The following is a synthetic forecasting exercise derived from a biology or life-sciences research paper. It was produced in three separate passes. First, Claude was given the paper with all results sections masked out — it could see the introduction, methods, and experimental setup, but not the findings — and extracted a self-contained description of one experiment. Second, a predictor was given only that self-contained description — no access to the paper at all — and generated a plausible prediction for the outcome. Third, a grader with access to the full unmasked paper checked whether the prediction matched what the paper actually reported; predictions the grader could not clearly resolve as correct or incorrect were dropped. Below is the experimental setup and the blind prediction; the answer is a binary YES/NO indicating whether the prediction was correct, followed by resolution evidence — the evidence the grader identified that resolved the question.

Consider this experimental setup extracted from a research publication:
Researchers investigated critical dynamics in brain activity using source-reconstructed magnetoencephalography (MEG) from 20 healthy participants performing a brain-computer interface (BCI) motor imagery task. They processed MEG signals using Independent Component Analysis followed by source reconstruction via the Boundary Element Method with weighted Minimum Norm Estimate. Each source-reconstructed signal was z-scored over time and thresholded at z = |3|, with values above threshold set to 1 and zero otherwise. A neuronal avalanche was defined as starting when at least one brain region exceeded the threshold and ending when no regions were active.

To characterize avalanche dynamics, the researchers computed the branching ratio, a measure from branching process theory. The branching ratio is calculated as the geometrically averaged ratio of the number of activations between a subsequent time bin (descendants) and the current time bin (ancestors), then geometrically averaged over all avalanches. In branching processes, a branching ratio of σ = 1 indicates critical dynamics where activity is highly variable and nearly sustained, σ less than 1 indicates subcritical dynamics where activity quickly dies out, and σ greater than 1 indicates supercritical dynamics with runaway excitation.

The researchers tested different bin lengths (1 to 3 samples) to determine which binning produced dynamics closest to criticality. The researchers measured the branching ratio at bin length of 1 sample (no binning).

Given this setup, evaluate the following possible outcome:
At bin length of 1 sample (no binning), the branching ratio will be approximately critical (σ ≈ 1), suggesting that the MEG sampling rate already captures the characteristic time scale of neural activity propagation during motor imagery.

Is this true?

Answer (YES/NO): YES